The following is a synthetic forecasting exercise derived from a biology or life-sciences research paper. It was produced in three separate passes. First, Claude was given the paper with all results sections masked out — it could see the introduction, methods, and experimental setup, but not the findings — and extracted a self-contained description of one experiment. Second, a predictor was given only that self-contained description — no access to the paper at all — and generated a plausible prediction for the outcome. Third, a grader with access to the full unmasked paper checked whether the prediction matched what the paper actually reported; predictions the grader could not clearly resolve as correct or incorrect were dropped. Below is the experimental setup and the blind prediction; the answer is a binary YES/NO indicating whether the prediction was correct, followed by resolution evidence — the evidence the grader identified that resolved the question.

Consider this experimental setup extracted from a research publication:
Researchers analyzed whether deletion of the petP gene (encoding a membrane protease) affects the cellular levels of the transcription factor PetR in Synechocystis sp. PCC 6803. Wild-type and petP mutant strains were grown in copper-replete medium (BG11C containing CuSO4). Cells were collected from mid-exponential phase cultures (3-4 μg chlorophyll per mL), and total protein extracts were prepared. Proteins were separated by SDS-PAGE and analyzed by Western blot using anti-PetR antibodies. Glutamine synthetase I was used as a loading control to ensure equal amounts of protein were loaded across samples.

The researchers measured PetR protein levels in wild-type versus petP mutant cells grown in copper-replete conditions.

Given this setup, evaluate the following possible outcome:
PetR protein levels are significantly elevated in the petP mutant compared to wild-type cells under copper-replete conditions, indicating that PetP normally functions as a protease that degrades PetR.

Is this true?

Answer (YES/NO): YES